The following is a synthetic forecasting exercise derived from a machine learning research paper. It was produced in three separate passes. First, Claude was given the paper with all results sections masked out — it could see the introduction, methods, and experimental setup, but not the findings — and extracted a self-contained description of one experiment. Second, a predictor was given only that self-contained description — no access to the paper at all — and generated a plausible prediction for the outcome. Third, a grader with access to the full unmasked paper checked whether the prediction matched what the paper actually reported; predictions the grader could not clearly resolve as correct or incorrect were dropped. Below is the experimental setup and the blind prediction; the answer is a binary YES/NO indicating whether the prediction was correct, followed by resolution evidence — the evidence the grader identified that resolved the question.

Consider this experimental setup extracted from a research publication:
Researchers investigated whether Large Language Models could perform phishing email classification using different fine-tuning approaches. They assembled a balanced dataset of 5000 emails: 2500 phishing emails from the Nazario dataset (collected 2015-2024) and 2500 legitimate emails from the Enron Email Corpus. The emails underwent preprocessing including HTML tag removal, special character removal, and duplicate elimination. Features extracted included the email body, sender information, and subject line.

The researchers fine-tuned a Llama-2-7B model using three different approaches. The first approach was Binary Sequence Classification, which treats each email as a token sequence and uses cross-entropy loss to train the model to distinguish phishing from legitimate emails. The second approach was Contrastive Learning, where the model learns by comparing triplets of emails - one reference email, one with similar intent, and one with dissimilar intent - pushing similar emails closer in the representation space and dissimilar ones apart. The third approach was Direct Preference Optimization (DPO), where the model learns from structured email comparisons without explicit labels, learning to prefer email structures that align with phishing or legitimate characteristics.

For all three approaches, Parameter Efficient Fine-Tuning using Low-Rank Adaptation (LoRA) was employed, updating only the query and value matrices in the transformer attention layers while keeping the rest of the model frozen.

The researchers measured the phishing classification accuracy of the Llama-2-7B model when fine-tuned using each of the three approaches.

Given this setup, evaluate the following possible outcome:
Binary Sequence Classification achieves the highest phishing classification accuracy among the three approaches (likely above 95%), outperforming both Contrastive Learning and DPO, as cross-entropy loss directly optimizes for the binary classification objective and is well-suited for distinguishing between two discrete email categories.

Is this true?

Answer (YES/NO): NO